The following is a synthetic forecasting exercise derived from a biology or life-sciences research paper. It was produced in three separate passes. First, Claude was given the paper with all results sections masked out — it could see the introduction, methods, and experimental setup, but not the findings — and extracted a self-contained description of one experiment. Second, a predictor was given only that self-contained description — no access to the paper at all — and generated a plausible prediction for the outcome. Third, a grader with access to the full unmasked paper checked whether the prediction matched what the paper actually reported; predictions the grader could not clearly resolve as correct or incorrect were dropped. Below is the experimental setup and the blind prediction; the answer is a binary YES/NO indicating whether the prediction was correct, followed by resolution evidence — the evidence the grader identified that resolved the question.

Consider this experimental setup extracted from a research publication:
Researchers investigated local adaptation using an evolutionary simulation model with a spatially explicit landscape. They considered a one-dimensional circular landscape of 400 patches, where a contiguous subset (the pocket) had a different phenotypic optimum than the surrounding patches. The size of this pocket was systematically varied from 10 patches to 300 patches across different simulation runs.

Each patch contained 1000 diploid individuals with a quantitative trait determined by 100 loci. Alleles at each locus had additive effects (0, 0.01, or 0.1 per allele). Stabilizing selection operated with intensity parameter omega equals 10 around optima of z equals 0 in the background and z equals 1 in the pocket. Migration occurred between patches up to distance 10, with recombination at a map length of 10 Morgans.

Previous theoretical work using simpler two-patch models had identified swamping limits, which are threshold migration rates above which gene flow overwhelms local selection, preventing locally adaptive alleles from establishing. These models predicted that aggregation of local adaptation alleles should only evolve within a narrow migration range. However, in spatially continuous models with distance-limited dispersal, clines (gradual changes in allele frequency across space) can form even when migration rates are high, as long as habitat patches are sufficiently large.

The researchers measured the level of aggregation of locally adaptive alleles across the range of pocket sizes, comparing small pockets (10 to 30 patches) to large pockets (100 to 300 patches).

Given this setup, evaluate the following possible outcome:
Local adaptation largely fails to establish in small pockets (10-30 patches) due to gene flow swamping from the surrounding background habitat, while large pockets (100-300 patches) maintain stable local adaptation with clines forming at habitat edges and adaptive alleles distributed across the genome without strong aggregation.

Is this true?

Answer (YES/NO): NO